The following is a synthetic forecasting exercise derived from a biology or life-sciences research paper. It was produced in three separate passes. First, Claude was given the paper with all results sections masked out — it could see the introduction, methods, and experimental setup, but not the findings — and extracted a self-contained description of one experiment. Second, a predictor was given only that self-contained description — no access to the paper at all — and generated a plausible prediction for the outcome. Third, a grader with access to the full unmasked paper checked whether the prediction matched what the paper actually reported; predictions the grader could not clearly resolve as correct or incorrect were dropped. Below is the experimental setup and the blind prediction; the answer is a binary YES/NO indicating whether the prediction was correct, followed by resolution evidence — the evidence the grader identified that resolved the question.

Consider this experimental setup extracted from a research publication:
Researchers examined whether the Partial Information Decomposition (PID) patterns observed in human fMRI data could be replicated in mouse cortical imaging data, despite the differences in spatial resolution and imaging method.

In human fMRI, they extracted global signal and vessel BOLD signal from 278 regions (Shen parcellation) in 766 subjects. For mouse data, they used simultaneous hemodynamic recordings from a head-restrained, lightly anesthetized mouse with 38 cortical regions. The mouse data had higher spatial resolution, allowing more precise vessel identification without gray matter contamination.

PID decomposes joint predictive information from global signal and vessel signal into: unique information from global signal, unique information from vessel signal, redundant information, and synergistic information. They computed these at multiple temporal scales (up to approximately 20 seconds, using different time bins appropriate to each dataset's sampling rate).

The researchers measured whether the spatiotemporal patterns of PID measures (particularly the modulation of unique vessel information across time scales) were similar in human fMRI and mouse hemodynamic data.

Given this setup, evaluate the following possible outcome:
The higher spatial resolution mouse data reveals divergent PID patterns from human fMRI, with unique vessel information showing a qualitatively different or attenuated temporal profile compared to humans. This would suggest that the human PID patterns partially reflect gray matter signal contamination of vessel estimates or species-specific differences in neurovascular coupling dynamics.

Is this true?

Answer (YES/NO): NO